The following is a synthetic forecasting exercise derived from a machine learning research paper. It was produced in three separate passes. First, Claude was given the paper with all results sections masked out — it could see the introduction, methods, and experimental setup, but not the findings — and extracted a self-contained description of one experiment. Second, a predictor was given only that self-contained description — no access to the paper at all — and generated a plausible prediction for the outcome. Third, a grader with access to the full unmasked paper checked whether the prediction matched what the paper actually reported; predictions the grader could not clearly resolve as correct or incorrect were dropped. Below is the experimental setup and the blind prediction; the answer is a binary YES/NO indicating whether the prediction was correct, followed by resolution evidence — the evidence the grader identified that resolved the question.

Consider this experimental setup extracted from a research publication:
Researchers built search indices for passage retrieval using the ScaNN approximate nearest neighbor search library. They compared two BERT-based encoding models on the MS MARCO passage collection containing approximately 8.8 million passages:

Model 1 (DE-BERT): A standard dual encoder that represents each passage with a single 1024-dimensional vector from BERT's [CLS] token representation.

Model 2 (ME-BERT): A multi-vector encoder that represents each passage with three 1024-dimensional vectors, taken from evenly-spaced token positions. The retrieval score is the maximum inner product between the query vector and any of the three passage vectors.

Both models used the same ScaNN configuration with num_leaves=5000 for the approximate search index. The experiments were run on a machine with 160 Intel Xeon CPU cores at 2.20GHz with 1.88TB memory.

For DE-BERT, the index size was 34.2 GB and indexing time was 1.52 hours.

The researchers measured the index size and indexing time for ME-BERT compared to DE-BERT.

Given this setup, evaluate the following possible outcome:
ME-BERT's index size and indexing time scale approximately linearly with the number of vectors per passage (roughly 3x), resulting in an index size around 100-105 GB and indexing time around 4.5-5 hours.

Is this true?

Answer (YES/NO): NO